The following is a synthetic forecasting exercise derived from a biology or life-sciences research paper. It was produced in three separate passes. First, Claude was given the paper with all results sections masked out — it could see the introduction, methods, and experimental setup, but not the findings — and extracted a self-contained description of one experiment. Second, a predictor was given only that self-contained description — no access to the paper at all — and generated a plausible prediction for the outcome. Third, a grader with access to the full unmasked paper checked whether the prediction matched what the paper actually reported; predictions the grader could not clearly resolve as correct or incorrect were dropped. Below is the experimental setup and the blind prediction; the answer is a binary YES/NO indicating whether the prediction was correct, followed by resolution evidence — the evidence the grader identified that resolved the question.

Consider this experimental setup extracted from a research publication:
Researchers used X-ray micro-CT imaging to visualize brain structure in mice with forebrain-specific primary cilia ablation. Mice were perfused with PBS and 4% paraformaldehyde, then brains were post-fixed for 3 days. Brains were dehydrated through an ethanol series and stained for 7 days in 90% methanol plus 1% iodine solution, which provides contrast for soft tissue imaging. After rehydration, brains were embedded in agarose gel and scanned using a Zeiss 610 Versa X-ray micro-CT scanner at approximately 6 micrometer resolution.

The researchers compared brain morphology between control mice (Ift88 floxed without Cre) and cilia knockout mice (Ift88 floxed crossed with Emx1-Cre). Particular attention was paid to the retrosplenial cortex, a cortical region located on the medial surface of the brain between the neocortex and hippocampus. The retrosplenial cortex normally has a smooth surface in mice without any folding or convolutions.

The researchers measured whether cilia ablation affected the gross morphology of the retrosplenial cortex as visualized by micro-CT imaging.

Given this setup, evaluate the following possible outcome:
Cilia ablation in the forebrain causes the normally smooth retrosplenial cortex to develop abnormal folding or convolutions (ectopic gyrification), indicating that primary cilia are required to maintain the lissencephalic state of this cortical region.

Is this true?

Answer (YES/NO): YES